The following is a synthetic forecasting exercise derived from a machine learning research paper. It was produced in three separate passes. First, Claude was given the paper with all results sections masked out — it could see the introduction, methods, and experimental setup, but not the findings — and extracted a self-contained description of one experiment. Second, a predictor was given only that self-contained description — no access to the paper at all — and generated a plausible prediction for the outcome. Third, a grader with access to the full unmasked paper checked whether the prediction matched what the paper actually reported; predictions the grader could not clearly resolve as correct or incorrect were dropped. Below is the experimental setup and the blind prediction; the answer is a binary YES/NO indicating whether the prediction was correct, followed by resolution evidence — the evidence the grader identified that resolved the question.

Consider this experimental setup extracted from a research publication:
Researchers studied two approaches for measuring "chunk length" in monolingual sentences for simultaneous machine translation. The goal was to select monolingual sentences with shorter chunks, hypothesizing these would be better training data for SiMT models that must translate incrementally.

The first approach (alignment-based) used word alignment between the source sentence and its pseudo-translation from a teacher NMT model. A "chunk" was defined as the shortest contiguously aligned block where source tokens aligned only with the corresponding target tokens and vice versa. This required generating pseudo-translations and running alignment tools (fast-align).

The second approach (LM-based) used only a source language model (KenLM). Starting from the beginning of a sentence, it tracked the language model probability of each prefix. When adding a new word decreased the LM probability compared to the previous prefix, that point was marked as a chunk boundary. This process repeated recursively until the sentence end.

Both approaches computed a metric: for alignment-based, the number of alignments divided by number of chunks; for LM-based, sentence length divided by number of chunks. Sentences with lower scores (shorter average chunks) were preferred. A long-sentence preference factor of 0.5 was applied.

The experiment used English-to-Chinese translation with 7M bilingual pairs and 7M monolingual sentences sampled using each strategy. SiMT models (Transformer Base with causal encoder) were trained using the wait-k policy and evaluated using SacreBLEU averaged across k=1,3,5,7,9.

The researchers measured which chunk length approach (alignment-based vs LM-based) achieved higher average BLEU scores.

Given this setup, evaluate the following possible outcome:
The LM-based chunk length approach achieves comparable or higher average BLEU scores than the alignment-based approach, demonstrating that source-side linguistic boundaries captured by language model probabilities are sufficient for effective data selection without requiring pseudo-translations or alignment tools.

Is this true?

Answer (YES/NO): YES